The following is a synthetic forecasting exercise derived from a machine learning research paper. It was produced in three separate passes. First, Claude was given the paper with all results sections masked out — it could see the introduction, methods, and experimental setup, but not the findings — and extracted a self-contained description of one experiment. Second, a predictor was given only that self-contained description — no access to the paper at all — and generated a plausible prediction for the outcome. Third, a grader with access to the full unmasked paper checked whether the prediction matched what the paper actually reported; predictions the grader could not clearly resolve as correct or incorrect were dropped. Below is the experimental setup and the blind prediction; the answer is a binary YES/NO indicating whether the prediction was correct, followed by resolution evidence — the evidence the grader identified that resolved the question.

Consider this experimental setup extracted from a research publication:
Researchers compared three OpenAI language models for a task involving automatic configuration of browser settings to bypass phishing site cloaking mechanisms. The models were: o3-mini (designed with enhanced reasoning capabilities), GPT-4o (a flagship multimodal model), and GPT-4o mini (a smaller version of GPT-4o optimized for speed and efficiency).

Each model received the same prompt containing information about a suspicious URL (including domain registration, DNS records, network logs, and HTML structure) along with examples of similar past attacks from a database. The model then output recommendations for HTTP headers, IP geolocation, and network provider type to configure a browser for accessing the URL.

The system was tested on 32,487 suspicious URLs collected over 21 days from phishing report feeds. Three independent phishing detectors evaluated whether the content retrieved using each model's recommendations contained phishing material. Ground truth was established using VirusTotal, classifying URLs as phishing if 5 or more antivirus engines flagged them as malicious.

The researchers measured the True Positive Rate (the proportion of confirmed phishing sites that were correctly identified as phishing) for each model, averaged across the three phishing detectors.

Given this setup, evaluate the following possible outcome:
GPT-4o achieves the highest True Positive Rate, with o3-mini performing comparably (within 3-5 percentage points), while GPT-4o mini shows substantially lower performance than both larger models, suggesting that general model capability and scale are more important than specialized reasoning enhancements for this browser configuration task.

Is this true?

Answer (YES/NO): NO